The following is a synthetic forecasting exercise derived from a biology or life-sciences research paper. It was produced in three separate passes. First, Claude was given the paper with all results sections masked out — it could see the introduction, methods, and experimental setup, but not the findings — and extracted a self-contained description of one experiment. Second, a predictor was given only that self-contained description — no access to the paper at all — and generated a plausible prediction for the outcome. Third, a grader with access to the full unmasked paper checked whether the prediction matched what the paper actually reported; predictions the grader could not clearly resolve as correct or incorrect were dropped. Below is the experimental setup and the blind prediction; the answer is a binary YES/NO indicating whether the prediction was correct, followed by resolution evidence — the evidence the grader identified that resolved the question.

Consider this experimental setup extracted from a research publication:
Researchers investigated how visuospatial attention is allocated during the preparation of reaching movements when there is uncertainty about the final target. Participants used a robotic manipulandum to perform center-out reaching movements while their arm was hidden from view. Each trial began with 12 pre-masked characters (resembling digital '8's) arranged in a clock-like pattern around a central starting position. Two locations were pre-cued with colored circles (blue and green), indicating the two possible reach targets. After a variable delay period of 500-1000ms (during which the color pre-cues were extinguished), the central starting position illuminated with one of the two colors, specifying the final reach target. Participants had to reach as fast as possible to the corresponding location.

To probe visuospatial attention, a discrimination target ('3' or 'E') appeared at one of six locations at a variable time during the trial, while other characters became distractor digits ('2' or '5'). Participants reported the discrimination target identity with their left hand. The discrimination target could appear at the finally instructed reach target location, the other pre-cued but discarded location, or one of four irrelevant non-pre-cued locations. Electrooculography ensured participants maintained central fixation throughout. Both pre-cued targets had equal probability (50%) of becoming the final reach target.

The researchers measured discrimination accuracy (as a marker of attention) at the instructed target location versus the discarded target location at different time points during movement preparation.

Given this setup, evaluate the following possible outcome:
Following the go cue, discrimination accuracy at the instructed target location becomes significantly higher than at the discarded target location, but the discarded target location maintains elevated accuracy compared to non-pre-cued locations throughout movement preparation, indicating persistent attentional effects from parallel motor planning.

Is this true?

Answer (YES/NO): YES